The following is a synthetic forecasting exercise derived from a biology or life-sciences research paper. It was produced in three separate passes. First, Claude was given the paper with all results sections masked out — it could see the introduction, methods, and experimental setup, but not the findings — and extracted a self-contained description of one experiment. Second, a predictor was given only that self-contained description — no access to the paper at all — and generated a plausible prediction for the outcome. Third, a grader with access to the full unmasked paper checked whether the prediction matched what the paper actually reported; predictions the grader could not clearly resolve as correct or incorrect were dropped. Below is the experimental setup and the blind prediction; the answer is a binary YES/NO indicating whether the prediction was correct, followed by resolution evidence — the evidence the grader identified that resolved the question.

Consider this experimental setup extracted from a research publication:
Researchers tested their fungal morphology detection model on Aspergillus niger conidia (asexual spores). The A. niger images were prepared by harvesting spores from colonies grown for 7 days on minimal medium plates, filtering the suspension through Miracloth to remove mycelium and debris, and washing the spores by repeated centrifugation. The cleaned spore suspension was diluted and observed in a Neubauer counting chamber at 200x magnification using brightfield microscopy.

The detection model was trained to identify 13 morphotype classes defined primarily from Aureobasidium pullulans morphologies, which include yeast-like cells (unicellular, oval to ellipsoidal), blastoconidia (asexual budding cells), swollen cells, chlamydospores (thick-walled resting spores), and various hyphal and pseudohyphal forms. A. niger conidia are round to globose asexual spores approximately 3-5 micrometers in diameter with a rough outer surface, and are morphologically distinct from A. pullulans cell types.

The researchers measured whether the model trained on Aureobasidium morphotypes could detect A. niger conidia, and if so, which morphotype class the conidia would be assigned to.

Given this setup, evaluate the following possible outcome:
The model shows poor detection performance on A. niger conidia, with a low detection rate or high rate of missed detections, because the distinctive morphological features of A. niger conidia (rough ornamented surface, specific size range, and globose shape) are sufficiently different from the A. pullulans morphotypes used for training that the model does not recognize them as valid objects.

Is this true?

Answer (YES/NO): NO